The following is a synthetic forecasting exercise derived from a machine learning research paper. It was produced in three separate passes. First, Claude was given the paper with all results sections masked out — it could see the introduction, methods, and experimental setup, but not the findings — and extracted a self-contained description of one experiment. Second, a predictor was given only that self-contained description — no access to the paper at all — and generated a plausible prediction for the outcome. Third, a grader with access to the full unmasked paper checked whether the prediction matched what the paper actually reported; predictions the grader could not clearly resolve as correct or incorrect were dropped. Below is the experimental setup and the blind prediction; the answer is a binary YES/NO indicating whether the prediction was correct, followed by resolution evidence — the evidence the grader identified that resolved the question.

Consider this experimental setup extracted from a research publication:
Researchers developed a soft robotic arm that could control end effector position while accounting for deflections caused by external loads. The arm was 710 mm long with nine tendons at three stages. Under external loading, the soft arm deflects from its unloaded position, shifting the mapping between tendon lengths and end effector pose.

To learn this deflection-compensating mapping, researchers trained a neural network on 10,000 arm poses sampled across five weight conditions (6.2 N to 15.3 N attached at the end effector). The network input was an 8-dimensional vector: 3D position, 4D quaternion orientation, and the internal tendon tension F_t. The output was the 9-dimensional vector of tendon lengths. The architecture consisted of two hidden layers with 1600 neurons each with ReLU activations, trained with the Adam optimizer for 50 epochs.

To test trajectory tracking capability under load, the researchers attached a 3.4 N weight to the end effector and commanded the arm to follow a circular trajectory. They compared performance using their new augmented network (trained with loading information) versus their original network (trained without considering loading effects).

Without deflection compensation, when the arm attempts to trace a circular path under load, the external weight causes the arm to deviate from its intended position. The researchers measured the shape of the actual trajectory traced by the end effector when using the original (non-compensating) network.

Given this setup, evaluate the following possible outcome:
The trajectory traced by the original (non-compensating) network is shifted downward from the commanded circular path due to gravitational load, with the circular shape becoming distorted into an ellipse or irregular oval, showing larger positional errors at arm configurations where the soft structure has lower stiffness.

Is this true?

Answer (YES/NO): NO